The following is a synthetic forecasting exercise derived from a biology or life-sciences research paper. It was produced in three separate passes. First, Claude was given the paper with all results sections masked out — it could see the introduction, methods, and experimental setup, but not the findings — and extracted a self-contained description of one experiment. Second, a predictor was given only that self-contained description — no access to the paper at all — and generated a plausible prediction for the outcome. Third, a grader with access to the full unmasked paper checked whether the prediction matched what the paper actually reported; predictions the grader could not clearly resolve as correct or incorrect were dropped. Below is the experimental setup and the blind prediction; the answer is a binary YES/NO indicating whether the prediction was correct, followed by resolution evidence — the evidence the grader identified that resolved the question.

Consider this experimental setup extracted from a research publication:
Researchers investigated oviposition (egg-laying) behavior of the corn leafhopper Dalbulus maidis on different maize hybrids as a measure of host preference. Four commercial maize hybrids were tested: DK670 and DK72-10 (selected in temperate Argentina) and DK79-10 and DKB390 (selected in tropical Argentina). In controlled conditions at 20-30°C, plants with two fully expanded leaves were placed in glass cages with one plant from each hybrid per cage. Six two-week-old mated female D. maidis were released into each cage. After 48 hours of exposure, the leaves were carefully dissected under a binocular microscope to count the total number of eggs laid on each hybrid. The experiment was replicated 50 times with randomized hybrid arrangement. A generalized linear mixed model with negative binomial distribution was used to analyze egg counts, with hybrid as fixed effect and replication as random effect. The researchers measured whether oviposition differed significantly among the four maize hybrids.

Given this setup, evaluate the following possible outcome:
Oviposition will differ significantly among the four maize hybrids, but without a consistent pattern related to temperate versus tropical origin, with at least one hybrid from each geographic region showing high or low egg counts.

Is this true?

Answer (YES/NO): YES